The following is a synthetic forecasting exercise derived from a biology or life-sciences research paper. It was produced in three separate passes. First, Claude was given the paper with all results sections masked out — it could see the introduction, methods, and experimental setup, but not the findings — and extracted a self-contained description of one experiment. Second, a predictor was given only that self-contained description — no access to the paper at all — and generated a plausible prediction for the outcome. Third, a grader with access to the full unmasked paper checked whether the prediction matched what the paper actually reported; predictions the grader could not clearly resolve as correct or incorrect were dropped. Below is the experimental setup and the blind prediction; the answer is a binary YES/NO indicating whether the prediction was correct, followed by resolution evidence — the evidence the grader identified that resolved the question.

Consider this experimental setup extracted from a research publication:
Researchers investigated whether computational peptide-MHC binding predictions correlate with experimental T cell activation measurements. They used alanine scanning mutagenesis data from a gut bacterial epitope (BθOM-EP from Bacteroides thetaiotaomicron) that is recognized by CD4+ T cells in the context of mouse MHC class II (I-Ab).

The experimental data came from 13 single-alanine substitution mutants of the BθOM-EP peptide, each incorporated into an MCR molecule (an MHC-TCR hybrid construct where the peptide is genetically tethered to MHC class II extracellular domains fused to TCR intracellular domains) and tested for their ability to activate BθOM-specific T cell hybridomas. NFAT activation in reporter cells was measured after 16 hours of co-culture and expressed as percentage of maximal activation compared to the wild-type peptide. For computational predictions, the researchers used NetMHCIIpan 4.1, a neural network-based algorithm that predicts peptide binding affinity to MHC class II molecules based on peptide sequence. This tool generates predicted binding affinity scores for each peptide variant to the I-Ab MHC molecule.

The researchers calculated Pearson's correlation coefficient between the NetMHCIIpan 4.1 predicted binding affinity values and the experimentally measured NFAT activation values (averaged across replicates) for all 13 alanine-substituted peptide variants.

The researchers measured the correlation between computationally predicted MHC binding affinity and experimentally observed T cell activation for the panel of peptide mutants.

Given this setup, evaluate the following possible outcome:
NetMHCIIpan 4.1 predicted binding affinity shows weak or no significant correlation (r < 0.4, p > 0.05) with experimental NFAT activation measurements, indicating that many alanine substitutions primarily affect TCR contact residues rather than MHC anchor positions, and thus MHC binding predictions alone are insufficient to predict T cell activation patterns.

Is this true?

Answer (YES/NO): YES